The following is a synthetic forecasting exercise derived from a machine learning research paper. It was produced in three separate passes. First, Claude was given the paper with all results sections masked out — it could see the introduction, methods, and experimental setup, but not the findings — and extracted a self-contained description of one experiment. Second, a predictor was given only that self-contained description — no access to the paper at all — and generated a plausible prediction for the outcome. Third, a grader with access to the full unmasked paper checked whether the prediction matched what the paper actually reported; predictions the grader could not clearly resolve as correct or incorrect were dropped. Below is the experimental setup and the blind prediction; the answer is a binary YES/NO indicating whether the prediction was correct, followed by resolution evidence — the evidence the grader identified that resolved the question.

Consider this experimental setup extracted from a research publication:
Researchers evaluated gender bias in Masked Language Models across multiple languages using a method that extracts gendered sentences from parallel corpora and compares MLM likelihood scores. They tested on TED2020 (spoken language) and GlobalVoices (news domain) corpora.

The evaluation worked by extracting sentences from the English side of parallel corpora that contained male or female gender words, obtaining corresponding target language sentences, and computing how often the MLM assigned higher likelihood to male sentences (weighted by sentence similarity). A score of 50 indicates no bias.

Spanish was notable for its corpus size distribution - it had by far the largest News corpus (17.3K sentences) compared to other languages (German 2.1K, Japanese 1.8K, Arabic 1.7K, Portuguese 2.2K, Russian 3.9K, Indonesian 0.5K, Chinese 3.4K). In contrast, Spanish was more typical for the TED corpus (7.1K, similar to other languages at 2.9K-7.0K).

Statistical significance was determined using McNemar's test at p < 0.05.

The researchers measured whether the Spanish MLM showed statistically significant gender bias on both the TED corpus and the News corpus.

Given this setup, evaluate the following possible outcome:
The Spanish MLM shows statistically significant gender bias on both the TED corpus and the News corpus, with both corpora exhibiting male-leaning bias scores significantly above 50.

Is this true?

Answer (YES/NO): NO